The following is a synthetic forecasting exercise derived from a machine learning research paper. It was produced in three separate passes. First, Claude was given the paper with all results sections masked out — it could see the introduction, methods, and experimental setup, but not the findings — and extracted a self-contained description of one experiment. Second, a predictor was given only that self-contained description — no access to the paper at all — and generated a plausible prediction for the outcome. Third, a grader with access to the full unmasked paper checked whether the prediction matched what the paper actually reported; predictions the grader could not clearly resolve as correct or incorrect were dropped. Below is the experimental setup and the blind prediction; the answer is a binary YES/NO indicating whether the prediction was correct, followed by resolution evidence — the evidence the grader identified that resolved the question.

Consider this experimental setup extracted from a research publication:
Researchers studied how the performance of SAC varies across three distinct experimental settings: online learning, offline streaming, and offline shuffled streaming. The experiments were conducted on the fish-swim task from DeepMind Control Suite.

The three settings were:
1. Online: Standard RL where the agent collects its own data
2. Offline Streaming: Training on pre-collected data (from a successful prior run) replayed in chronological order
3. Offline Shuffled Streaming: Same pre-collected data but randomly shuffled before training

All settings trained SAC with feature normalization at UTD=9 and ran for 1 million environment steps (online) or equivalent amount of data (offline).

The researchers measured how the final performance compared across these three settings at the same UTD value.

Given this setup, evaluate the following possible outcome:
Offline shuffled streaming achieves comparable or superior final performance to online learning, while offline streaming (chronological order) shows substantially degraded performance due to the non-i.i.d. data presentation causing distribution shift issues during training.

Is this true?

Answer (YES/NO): NO